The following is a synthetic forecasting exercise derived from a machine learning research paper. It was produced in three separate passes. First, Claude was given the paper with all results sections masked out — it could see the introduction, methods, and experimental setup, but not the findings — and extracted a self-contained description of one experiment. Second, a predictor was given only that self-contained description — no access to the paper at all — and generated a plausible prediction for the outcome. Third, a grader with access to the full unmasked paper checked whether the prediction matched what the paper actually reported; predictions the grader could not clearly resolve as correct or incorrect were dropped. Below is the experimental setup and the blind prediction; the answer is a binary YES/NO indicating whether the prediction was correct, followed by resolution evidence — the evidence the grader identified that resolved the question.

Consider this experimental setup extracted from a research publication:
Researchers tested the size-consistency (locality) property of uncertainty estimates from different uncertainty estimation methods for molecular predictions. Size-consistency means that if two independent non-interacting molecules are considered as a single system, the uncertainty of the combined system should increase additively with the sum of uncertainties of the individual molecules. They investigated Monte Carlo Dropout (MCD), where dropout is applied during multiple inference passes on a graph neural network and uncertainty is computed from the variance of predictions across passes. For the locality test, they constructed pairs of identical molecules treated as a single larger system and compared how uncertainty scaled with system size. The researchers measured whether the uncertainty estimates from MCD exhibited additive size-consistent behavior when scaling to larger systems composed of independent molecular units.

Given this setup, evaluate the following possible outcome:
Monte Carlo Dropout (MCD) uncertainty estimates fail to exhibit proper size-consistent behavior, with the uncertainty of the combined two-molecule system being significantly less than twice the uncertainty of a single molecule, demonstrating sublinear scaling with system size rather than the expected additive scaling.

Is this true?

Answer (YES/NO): NO